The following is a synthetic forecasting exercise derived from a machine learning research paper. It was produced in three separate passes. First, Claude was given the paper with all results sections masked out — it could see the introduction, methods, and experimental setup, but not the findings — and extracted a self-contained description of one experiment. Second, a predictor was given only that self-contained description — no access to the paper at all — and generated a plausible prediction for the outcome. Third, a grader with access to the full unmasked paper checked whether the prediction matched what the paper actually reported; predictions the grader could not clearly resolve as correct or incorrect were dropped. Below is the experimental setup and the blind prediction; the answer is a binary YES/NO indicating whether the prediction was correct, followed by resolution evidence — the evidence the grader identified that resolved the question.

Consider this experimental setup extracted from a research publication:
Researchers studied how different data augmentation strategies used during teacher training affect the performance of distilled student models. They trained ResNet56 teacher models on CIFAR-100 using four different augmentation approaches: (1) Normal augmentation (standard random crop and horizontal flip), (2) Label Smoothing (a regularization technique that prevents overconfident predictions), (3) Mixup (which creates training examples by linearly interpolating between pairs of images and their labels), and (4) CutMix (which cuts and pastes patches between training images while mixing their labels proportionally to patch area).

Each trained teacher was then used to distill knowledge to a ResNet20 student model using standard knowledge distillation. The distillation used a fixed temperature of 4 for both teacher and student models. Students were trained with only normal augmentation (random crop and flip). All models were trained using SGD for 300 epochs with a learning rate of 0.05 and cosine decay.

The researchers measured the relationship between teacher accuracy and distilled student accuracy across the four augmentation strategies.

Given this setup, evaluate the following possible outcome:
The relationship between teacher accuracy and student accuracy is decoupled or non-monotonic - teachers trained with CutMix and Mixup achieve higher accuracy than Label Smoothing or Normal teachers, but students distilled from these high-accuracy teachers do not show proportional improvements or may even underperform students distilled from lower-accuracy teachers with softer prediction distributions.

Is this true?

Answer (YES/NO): YES